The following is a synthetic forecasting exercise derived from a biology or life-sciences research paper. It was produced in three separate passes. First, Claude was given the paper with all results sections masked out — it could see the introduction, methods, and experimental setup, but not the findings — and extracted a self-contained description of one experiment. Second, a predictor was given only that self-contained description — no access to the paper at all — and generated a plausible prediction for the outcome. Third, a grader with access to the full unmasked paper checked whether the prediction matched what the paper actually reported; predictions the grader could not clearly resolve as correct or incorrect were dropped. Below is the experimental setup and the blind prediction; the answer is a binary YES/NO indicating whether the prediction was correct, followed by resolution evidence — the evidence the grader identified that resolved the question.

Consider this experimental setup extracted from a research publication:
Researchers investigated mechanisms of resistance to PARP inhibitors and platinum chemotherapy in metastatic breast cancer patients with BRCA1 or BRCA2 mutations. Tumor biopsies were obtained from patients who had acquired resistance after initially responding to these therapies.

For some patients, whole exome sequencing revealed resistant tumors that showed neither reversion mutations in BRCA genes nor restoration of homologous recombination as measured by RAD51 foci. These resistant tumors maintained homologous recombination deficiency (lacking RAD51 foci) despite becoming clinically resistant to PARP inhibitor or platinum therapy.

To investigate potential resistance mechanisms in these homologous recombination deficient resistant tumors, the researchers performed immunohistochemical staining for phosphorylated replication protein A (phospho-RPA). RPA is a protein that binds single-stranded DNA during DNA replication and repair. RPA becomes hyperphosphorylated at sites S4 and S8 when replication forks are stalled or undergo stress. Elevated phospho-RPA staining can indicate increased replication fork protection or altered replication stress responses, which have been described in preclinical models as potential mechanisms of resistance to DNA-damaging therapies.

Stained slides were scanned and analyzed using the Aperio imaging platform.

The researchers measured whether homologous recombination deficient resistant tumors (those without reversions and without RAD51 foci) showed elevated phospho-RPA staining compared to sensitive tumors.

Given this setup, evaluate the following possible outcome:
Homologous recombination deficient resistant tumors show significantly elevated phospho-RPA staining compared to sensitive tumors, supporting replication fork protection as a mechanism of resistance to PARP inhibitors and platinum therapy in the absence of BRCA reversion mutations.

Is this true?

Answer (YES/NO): NO